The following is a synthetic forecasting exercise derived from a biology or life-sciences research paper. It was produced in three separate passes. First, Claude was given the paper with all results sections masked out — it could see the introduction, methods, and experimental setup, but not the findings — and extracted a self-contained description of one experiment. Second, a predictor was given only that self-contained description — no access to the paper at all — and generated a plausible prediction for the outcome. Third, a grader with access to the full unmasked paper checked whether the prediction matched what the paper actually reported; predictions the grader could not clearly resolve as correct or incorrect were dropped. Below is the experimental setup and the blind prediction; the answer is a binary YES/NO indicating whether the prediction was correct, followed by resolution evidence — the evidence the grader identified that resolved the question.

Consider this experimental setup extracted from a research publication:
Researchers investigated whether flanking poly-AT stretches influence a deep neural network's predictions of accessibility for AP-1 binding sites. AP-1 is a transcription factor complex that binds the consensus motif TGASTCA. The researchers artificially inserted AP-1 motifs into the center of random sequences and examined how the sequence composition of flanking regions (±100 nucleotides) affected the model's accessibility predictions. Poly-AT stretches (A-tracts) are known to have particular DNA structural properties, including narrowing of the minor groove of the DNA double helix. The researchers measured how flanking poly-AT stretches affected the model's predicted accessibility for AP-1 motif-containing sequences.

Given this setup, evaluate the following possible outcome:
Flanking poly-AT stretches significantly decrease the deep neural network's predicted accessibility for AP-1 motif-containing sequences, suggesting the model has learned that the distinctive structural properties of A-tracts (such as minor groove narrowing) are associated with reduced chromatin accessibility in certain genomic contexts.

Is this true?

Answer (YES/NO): YES